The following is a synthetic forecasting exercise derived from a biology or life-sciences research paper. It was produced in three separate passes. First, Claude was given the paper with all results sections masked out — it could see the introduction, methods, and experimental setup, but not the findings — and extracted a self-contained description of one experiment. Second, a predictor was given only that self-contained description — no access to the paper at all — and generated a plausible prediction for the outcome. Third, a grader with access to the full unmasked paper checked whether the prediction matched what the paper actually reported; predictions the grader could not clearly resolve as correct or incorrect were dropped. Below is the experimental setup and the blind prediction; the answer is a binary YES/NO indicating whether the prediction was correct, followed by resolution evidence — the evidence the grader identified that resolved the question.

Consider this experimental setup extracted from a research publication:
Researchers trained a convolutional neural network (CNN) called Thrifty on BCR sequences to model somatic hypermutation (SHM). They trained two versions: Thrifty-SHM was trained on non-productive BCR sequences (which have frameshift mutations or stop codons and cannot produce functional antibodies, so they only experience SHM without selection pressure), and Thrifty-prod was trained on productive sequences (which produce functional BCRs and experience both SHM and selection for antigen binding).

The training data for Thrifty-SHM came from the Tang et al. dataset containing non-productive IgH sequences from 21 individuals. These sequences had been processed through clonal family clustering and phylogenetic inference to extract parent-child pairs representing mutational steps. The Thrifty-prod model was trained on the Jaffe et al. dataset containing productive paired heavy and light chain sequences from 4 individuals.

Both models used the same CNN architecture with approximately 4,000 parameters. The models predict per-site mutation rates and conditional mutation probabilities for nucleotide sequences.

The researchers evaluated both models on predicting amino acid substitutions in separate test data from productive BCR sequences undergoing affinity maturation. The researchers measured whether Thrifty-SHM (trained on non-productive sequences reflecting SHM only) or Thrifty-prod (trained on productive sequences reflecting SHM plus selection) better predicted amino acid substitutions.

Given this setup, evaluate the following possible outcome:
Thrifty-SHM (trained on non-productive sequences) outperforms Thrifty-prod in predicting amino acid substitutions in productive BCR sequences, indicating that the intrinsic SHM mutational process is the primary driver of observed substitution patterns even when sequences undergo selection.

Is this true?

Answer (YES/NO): NO